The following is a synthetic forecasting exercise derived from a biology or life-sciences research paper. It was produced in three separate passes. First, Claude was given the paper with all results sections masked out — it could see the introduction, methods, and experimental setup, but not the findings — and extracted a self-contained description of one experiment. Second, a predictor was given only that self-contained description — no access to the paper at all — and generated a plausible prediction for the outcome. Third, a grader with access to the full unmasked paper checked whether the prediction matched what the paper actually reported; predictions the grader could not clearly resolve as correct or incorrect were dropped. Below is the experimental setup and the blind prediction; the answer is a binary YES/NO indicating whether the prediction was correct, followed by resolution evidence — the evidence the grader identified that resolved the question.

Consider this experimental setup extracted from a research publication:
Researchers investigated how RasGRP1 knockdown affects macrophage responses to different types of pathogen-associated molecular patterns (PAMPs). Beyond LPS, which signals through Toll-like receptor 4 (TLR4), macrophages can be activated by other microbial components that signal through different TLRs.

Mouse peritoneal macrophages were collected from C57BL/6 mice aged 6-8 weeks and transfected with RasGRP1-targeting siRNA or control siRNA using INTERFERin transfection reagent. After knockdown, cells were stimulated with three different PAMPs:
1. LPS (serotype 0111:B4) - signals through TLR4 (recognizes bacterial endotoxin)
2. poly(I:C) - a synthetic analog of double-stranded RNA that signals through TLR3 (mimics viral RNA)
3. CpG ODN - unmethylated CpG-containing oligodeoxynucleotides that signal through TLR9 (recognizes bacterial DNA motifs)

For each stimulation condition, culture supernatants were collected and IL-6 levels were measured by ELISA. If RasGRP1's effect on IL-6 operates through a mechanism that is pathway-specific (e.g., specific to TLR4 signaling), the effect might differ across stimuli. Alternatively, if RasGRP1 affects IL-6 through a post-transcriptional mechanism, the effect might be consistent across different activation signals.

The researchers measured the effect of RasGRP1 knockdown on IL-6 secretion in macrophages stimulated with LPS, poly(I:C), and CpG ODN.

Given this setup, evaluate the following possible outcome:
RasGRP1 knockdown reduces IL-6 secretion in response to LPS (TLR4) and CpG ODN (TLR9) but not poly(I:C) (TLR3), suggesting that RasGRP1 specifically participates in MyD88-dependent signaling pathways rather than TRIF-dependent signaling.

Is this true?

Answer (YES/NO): NO